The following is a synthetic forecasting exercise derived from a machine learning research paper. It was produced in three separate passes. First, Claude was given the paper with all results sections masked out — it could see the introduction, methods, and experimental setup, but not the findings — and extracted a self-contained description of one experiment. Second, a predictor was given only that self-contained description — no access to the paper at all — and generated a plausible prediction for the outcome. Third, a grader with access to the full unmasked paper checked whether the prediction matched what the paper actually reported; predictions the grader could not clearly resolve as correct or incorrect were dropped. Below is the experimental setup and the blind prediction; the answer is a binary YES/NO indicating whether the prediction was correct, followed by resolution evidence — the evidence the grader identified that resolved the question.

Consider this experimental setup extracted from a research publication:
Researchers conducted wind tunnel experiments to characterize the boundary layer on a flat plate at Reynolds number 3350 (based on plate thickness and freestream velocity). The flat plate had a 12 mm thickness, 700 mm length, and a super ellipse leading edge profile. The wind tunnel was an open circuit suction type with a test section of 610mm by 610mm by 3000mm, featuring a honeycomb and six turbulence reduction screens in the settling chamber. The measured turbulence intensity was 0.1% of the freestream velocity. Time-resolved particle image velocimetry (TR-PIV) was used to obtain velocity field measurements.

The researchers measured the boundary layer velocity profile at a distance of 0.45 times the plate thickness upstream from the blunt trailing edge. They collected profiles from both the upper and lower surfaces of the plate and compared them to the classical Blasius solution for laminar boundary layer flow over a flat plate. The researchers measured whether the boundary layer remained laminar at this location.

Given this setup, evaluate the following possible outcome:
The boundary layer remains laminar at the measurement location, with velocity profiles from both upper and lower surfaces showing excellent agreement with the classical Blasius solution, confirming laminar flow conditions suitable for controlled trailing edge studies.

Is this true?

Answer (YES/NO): YES